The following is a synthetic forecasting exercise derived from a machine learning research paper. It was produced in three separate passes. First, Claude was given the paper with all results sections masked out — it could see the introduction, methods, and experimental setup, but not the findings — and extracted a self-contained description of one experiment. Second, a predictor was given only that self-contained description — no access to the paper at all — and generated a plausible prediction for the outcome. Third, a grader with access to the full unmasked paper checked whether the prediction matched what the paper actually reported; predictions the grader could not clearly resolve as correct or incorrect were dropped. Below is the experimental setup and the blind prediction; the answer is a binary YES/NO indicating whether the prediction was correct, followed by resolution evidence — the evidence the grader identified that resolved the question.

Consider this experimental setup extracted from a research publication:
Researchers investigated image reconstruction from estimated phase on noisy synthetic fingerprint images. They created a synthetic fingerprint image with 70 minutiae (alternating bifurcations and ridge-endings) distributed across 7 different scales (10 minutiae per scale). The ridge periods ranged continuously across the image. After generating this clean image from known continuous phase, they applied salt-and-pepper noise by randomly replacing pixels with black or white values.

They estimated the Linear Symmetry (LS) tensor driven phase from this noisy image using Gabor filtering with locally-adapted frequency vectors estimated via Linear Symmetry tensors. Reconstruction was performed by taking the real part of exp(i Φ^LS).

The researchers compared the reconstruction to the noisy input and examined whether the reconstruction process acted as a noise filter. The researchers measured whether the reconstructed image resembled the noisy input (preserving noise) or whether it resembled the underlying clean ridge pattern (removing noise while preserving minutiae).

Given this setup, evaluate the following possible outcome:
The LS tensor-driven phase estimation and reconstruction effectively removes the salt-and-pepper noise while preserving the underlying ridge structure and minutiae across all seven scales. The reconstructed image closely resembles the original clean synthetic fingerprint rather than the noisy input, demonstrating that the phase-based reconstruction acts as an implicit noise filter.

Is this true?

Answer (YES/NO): YES